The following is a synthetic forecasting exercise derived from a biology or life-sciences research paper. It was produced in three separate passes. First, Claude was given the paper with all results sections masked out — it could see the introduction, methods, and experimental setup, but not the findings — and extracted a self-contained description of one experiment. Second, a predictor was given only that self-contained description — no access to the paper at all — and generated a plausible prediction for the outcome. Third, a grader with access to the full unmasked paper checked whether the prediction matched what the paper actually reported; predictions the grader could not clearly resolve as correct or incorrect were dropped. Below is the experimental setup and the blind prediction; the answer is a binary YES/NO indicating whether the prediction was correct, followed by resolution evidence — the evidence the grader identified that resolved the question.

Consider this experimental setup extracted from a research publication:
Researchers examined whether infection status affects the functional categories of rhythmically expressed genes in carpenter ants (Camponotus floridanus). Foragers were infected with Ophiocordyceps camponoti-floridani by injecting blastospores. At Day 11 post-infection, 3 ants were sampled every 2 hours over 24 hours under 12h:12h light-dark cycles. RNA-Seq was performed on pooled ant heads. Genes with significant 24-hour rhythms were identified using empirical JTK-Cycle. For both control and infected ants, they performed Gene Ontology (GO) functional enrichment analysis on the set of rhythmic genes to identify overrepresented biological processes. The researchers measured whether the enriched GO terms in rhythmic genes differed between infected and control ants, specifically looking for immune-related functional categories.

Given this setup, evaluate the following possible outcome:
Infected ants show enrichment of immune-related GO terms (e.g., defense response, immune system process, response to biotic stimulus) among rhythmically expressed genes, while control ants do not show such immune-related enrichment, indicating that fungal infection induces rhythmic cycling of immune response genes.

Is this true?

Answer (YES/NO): NO